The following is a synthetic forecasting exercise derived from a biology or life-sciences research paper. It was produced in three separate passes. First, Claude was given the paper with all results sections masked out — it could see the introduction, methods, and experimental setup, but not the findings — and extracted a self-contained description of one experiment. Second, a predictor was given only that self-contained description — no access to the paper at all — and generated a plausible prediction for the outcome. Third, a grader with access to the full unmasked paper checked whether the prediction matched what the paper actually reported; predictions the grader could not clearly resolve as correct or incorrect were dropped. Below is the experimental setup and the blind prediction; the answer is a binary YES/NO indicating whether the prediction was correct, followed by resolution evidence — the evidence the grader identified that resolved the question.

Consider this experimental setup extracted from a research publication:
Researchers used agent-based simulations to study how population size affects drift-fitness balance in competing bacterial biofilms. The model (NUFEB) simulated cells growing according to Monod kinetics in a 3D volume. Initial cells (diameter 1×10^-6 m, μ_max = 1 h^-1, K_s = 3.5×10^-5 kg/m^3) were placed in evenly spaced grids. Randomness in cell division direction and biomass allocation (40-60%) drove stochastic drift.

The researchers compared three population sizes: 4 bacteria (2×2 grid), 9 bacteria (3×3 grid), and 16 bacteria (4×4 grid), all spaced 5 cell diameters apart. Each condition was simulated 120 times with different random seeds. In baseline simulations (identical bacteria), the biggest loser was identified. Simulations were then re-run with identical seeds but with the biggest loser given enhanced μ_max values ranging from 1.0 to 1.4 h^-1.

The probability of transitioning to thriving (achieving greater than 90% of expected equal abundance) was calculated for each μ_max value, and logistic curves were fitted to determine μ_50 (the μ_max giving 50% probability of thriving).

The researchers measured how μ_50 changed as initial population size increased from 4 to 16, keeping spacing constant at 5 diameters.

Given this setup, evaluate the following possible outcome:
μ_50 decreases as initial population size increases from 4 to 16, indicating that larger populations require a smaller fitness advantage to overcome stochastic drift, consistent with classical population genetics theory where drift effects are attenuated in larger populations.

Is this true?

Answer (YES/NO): NO